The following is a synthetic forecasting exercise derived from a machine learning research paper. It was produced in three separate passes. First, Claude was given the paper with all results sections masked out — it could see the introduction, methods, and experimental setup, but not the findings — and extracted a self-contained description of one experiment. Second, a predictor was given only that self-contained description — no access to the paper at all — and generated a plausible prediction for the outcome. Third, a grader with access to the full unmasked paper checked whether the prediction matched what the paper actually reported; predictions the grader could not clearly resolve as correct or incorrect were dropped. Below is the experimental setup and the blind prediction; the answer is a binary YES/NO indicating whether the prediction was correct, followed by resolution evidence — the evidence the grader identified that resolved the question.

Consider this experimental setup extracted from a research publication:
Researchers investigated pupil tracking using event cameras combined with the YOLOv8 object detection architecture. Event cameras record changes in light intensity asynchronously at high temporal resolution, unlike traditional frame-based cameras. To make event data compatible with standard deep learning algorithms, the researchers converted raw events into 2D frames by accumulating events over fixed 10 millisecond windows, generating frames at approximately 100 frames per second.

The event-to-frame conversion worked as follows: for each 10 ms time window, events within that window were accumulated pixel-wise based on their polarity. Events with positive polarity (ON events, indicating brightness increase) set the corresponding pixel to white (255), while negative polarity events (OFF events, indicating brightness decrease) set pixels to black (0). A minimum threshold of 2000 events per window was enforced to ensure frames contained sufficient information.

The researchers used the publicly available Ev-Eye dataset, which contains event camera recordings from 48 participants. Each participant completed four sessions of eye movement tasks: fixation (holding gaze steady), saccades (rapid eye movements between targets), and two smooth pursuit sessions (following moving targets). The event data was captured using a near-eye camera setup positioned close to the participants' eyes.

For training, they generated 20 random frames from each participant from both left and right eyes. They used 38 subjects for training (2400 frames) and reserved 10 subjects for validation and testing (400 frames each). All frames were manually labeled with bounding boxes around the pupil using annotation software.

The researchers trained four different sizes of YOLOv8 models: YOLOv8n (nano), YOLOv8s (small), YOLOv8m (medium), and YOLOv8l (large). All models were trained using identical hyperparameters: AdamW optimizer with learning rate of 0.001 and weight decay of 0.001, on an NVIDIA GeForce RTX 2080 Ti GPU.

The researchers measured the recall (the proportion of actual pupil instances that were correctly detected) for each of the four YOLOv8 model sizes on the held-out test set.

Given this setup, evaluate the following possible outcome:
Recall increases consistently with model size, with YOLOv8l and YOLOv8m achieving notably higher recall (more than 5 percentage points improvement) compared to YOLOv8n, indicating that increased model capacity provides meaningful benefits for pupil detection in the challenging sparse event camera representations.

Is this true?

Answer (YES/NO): NO